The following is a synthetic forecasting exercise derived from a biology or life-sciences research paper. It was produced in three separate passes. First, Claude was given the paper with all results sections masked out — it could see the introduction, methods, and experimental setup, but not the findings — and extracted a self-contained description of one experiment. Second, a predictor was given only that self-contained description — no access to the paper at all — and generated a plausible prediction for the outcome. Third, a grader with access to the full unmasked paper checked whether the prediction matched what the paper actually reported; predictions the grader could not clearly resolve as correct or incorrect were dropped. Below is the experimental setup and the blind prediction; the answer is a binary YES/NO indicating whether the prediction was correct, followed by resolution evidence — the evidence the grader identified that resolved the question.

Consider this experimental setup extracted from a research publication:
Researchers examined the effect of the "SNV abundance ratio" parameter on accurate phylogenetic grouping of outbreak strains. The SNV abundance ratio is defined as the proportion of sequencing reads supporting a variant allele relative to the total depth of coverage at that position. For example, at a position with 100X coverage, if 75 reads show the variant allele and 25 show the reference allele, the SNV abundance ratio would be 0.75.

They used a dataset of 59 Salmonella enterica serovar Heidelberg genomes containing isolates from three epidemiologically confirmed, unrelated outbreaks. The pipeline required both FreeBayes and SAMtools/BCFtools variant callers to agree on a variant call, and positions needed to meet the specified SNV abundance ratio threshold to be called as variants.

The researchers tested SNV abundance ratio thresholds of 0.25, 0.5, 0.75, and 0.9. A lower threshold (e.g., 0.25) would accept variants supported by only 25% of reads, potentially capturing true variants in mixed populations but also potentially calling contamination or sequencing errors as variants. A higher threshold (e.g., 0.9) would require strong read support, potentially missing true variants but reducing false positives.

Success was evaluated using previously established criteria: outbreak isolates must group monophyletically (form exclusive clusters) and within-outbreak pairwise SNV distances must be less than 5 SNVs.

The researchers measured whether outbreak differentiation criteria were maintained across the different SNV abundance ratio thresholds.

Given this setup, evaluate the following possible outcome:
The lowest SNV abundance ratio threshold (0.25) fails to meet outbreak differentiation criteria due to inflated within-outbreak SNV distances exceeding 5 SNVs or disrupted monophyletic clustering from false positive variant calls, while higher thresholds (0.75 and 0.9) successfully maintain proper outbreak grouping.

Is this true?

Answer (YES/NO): YES